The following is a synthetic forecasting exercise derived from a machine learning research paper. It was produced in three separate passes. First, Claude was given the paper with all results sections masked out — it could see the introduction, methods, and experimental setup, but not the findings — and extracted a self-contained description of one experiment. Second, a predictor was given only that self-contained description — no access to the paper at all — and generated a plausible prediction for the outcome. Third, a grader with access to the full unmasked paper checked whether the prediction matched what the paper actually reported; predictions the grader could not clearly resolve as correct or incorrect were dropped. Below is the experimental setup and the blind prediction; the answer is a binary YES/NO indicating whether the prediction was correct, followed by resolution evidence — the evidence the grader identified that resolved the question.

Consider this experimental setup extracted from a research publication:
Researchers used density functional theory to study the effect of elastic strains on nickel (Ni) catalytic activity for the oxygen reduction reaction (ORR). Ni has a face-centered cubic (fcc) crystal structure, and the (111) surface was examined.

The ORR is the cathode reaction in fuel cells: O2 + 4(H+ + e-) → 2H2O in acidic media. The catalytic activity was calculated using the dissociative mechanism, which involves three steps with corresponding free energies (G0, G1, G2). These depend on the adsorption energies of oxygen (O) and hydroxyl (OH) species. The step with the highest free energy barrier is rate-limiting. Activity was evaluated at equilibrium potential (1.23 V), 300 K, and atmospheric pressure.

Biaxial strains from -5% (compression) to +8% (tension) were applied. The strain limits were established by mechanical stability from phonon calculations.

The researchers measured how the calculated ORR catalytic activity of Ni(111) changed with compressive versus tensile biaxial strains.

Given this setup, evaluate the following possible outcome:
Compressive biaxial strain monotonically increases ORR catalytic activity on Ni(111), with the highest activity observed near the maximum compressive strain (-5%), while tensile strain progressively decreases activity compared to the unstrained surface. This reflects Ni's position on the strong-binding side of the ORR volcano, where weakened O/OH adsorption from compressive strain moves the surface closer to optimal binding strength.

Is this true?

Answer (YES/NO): YES